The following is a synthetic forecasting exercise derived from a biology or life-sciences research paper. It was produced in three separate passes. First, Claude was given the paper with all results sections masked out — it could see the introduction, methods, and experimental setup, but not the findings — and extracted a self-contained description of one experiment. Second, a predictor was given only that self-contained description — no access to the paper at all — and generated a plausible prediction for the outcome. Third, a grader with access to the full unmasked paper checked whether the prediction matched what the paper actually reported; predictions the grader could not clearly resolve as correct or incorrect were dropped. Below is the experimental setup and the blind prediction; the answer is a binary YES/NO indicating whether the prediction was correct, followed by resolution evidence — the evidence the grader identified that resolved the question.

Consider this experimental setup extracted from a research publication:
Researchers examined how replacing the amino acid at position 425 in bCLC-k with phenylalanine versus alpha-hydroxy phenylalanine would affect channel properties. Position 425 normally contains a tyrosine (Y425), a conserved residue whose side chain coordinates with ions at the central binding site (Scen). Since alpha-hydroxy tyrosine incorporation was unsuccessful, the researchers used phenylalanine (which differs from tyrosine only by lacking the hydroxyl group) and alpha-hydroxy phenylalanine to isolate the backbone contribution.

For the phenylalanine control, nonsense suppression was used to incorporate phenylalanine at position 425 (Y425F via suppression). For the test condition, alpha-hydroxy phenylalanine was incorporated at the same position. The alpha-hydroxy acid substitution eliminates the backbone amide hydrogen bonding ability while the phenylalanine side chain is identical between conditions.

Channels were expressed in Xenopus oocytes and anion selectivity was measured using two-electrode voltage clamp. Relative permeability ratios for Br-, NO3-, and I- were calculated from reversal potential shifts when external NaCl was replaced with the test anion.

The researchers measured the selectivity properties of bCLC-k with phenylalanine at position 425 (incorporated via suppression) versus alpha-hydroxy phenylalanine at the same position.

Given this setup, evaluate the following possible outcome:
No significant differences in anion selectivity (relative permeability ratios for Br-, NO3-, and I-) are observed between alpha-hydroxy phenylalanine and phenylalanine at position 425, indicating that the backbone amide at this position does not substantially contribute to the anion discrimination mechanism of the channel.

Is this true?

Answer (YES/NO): YES